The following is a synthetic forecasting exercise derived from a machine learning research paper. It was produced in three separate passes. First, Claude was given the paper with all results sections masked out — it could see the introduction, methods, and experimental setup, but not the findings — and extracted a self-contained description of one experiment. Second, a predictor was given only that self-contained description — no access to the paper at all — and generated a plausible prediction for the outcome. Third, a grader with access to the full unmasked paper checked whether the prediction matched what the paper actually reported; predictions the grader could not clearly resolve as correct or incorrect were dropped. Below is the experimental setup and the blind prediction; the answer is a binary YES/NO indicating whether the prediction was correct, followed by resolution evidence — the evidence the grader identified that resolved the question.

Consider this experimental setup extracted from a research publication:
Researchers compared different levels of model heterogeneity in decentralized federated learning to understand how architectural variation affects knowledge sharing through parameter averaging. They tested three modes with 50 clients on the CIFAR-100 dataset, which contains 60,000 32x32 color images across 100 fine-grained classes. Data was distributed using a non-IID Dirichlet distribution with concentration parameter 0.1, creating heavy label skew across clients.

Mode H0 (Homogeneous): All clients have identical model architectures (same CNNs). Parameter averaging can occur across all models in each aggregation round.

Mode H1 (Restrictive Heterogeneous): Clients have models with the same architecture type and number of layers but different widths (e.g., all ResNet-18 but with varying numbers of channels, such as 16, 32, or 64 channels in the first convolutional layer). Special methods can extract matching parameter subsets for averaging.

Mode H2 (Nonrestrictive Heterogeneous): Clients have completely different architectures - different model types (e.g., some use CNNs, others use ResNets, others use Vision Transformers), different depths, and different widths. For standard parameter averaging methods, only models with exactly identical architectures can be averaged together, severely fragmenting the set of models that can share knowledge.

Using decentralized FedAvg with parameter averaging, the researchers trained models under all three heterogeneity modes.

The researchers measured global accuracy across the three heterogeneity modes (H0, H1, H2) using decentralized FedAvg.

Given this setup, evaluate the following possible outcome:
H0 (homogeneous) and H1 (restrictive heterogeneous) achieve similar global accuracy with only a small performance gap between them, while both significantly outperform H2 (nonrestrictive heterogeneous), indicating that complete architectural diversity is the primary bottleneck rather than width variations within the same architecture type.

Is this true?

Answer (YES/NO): NO